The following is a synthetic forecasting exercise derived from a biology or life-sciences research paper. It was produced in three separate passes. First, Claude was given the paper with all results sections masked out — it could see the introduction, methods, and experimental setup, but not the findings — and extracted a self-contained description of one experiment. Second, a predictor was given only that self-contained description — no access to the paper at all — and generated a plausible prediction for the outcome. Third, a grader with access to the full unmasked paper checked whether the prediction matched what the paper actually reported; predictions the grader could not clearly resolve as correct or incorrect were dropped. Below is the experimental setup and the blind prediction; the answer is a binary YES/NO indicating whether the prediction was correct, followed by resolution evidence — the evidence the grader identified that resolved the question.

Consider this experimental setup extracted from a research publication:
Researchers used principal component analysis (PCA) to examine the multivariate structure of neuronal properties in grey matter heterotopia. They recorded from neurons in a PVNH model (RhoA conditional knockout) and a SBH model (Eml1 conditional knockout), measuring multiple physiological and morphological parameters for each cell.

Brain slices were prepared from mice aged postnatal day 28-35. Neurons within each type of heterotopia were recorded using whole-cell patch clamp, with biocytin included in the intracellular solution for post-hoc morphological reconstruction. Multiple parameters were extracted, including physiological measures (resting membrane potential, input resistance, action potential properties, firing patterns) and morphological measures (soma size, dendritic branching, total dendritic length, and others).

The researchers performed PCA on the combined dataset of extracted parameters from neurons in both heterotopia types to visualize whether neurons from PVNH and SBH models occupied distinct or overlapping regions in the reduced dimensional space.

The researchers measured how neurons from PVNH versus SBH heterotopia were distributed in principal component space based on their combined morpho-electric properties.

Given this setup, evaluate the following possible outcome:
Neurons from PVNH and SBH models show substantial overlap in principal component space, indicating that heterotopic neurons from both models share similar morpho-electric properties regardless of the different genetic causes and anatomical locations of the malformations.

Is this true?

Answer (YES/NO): NO